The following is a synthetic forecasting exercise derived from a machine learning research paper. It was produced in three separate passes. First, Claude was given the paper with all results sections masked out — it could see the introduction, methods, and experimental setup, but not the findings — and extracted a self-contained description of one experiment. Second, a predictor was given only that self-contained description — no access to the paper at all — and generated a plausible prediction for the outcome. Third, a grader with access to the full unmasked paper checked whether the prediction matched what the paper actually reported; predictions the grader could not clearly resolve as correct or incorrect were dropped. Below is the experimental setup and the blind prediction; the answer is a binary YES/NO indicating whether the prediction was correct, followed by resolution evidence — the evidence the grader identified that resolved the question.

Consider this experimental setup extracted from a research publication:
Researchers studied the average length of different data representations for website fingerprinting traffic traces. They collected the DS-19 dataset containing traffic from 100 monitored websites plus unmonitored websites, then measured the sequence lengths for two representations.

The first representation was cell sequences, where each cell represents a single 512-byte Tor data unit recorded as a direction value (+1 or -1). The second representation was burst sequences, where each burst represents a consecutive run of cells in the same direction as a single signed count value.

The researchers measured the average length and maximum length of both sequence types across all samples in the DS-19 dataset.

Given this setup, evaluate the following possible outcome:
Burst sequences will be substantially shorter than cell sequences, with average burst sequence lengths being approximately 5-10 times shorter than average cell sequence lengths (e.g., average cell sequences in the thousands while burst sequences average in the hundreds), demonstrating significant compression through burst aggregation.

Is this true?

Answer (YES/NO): YES